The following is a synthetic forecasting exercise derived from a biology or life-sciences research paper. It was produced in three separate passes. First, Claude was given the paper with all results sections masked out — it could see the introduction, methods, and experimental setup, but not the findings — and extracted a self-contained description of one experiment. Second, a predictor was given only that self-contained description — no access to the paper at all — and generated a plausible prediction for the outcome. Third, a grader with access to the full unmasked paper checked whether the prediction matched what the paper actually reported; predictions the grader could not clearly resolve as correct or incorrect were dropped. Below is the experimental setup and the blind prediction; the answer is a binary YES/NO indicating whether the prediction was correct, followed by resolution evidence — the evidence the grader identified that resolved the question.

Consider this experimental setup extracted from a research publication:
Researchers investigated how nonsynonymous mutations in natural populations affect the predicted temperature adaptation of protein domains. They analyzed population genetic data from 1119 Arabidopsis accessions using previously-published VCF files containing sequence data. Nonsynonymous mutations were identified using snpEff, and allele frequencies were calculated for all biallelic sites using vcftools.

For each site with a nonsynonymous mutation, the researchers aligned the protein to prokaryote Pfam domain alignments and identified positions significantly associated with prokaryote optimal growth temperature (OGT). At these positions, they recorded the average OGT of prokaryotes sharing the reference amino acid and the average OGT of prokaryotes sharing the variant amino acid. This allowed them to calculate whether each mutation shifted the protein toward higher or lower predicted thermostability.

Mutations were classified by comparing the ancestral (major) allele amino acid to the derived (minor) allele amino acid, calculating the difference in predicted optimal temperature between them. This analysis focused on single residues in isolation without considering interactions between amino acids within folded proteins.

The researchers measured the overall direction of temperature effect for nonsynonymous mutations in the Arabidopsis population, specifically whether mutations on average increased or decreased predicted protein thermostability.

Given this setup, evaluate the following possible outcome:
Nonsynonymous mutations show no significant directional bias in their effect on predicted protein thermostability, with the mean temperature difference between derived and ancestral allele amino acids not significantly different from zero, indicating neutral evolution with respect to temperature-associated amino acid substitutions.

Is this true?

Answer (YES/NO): NO